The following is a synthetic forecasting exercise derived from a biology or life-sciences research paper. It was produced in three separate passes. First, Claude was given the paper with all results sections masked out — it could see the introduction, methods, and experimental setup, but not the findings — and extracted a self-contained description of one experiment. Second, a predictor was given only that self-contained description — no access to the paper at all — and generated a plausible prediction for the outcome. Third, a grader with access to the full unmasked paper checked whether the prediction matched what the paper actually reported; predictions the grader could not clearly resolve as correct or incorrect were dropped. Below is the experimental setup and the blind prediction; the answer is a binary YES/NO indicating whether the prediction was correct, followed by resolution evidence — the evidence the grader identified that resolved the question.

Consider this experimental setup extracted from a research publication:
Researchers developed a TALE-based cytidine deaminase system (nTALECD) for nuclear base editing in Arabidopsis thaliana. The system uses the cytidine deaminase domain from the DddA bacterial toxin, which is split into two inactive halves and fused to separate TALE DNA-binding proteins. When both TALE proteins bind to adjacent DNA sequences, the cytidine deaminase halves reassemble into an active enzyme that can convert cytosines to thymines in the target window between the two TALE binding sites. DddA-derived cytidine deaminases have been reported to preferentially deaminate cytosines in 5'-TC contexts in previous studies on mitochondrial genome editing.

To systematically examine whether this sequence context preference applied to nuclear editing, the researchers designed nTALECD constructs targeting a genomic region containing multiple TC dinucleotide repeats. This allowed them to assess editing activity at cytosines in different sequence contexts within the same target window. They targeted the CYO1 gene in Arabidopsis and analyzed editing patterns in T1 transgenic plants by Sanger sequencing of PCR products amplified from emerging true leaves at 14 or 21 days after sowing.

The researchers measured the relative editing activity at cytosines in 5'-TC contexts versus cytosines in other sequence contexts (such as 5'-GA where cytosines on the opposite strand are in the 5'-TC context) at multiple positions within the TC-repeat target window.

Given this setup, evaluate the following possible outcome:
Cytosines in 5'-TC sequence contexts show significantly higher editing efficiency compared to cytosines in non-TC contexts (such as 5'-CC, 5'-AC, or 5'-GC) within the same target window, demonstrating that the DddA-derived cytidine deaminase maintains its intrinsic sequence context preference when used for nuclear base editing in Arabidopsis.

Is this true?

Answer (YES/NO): YES